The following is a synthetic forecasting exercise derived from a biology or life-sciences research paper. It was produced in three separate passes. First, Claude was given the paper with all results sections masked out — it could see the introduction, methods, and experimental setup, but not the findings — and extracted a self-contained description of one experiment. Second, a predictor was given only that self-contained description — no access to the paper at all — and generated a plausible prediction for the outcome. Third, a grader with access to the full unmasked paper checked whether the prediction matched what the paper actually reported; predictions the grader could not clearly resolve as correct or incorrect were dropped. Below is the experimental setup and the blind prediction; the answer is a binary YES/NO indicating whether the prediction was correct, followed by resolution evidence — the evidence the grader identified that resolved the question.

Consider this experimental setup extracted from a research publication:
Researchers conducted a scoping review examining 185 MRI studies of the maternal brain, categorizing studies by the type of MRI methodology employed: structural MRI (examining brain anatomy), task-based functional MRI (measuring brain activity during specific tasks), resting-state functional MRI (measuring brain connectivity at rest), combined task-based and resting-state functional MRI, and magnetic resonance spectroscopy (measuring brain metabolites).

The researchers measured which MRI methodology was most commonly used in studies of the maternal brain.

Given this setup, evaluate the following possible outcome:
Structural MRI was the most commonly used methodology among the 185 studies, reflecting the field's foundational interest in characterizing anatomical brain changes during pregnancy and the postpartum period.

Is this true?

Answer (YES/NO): NO